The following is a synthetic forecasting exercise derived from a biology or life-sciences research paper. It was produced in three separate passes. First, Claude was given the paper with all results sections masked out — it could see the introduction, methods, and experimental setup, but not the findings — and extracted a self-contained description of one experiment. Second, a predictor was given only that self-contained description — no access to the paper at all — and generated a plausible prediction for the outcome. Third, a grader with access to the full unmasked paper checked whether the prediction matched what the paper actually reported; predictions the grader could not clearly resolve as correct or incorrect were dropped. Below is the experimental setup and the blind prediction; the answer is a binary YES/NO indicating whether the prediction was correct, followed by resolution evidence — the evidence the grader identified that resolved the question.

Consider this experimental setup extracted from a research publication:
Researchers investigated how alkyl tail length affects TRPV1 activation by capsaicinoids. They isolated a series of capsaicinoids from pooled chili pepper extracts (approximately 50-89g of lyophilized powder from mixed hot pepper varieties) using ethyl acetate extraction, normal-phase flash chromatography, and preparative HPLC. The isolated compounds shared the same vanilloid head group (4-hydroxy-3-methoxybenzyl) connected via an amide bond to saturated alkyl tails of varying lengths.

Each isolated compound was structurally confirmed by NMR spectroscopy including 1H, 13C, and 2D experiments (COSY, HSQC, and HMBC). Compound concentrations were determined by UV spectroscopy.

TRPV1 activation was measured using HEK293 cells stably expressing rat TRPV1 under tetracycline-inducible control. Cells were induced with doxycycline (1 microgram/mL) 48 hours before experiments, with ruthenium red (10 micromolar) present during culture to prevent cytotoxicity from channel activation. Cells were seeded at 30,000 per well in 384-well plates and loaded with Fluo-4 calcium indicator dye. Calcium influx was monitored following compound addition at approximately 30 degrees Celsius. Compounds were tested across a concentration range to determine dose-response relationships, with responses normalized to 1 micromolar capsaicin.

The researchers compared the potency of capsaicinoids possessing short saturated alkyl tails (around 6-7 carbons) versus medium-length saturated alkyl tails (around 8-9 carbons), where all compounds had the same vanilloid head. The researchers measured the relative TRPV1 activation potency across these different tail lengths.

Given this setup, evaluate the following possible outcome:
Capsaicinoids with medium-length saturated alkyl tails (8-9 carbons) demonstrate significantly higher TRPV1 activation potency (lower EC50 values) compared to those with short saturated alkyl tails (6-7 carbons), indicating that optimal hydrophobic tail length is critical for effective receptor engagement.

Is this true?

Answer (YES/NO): YES